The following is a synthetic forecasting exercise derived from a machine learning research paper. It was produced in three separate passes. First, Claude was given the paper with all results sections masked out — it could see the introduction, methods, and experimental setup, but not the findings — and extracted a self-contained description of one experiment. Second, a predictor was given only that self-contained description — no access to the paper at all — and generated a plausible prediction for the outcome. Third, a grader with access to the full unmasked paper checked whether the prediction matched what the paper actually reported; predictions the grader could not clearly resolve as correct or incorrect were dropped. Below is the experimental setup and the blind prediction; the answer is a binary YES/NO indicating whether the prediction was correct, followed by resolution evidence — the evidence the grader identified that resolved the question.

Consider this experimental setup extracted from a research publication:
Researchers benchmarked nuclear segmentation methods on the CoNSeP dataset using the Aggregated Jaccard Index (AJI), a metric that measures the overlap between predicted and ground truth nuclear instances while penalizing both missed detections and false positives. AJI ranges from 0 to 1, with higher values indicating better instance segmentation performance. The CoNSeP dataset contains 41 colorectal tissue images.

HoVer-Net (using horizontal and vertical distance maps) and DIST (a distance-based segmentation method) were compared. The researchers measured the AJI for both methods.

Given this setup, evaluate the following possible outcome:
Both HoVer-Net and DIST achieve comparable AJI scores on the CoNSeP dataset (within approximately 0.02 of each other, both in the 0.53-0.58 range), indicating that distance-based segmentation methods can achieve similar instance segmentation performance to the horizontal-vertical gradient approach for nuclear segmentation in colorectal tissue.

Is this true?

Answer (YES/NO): NO